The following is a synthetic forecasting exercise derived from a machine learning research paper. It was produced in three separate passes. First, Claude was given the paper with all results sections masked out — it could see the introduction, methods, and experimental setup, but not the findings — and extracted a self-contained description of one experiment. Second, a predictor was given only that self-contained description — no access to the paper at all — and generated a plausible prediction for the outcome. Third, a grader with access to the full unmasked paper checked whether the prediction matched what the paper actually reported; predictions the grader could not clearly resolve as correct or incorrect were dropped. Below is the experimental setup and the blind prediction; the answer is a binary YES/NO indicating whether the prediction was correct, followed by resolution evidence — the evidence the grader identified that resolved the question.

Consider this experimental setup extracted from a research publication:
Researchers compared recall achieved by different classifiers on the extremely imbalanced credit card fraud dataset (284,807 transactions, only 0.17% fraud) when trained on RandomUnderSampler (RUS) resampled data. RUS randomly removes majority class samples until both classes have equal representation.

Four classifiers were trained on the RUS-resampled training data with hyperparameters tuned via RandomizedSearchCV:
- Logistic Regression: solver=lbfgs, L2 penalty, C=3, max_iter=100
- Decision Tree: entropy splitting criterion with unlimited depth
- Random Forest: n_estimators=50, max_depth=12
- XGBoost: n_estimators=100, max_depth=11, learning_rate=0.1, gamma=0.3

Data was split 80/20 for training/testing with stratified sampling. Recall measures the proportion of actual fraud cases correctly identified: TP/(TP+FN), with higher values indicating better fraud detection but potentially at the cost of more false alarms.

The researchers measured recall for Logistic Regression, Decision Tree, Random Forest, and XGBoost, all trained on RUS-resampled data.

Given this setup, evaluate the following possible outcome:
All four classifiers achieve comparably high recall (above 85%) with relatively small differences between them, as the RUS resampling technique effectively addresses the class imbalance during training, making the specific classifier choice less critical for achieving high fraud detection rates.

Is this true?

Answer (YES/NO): YES